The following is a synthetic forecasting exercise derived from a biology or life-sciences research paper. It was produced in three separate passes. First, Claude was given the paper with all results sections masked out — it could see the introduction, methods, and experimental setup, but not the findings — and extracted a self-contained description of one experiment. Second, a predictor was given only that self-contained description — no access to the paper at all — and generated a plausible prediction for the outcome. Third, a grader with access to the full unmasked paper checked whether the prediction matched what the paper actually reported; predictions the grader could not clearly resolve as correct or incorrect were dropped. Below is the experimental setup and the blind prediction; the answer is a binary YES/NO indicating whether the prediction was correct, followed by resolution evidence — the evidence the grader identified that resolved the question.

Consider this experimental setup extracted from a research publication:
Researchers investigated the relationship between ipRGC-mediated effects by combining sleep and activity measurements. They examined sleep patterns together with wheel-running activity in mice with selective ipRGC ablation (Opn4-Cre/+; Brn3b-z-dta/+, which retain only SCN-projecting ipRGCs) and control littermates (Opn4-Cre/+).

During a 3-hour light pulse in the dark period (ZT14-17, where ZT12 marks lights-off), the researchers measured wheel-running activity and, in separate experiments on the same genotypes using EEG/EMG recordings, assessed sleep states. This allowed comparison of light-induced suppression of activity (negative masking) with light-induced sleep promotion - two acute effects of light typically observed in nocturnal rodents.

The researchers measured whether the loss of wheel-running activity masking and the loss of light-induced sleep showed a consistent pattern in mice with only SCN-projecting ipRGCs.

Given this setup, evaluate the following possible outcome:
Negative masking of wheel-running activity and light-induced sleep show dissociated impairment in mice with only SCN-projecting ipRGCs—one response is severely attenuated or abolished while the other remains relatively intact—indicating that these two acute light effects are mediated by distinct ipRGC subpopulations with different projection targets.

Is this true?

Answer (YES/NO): YES